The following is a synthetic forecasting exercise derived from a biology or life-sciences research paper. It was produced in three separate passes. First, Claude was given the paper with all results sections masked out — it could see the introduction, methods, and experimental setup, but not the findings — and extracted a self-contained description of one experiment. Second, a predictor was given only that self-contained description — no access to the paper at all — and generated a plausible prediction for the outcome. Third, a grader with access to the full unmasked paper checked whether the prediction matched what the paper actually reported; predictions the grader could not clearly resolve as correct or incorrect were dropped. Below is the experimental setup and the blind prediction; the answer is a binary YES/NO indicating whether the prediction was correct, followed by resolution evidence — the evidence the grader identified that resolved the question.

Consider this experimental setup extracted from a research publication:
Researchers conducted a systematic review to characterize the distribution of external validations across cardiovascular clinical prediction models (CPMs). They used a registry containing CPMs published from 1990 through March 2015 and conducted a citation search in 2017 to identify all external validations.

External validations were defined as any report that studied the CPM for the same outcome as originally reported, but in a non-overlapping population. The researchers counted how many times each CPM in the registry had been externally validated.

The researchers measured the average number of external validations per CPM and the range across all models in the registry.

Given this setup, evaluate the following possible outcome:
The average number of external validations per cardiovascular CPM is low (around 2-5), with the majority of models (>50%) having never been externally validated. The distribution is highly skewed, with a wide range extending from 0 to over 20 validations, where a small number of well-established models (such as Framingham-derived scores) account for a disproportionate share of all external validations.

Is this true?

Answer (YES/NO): NO